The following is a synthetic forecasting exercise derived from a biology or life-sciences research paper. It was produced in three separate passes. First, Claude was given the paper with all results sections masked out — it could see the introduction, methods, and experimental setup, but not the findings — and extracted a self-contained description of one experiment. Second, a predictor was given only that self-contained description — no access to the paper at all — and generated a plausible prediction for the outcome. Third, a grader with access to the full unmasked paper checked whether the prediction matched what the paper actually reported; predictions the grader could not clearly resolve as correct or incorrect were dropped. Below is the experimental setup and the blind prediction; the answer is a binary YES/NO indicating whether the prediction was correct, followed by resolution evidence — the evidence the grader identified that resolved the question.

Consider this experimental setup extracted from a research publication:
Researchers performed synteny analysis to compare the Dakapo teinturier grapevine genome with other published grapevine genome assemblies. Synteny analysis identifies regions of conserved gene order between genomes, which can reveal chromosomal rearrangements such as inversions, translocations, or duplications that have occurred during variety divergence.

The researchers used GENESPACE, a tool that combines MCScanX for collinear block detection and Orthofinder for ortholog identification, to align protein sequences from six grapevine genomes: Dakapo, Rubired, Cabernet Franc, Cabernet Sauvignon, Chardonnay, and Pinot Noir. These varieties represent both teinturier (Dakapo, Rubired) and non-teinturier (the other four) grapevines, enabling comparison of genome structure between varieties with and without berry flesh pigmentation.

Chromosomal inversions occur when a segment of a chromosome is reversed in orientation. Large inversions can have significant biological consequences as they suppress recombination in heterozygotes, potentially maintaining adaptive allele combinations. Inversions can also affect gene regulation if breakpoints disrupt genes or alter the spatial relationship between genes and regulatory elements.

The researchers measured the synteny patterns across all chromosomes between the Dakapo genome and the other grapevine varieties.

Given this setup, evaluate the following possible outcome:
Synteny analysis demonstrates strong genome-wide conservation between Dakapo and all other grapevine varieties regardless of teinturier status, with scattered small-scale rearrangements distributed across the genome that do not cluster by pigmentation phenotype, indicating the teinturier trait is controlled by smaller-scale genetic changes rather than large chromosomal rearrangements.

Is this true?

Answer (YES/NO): NO